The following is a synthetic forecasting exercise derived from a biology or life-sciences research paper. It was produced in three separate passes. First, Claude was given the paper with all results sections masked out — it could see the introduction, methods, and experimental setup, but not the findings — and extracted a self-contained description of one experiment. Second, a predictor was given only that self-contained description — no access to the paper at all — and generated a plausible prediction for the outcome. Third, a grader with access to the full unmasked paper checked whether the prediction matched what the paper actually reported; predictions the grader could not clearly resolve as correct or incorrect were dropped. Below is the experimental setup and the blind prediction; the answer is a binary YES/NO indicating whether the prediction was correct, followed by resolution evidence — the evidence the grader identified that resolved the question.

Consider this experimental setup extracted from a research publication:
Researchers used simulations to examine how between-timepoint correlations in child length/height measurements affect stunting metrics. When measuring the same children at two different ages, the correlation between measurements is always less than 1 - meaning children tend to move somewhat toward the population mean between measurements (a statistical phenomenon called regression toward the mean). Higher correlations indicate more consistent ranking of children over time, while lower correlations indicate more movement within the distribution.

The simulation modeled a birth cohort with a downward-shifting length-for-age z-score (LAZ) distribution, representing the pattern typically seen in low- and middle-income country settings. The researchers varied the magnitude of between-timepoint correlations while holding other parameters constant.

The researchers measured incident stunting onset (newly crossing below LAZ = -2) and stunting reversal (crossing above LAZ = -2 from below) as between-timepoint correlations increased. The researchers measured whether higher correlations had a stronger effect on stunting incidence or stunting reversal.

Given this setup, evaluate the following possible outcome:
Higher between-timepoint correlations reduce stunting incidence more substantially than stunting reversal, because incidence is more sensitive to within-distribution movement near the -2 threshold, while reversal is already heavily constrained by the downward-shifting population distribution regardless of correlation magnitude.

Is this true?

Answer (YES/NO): NO